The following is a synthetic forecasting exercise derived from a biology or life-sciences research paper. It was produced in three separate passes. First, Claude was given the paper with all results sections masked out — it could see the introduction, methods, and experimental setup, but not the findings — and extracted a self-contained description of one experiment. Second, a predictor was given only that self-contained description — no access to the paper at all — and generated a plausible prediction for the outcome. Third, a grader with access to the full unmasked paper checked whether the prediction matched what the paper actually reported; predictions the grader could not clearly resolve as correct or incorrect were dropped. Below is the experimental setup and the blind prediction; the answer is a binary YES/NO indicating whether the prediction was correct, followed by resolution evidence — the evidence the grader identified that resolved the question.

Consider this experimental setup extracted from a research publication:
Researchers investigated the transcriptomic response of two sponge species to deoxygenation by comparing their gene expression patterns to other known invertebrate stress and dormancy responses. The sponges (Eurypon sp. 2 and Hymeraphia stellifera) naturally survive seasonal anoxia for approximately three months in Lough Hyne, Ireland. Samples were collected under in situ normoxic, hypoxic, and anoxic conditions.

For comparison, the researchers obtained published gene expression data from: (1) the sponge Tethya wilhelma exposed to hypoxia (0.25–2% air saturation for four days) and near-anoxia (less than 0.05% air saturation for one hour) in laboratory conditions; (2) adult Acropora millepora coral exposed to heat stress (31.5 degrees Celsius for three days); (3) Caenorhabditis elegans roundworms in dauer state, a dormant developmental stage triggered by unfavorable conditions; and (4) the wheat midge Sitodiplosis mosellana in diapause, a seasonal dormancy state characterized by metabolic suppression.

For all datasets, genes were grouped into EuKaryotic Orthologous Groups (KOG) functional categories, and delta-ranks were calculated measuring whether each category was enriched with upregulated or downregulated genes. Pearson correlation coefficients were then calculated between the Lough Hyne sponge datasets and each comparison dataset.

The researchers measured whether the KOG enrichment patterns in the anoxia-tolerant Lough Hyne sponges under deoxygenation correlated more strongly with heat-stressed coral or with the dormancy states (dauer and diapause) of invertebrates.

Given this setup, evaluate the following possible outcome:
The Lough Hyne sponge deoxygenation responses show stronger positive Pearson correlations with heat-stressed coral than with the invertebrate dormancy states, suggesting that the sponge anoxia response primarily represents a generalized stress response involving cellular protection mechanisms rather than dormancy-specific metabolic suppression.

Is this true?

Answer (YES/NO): NO